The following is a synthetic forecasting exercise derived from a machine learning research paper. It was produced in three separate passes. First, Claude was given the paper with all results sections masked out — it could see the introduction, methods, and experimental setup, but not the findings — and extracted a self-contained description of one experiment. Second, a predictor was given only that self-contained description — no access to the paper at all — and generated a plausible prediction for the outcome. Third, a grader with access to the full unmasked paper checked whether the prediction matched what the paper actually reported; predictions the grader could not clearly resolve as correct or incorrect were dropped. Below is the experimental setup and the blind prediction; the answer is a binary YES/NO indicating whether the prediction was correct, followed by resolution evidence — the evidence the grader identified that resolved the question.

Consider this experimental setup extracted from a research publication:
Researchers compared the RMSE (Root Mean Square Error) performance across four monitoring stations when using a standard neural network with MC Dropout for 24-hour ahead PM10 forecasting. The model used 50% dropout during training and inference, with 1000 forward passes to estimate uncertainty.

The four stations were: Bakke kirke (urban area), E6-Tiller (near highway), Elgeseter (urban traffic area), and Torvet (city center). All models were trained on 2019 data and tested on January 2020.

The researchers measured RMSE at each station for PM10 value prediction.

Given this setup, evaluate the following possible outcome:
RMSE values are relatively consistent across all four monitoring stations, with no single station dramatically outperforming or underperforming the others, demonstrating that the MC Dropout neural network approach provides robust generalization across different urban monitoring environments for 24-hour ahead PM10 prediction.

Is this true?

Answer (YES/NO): NO